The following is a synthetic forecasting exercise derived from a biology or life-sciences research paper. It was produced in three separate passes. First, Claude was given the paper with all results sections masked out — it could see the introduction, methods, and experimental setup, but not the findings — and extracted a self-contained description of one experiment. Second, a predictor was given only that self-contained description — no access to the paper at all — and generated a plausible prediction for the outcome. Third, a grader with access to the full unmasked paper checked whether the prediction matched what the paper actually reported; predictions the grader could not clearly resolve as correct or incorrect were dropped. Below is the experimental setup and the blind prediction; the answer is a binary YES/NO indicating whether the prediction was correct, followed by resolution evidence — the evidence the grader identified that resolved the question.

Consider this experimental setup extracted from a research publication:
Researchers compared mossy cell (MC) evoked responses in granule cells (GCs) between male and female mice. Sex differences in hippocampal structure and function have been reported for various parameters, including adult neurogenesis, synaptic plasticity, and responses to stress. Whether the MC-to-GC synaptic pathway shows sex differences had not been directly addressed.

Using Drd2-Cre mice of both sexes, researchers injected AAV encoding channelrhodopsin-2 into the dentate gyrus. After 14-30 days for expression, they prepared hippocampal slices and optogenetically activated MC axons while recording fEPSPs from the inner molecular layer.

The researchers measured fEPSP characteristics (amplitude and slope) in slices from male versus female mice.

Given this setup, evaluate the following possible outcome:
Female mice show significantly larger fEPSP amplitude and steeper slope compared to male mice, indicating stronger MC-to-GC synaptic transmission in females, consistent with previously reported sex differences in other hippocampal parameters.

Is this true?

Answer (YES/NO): NO